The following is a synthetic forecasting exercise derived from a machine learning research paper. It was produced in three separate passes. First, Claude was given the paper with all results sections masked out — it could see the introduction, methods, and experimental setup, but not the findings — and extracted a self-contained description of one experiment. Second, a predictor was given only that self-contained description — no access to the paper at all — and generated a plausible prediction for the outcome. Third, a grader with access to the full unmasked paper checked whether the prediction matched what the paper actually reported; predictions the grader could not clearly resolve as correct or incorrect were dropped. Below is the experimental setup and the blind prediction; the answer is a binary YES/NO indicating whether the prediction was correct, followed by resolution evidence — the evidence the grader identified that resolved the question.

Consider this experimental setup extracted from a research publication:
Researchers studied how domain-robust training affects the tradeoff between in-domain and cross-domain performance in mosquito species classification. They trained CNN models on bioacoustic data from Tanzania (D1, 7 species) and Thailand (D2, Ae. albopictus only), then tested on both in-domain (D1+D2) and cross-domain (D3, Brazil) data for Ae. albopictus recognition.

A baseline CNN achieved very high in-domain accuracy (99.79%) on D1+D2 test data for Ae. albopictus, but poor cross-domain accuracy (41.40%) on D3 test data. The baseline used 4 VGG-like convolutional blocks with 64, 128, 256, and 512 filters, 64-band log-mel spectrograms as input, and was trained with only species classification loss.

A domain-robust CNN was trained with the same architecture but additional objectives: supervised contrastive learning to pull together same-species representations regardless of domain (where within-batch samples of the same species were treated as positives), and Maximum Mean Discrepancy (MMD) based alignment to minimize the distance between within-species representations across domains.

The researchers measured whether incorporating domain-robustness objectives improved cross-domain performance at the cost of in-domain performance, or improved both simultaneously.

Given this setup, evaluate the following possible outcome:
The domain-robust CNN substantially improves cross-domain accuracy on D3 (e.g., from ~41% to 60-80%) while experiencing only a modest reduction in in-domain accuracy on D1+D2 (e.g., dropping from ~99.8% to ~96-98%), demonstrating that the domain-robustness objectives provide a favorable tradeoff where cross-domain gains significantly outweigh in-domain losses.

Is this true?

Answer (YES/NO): NO